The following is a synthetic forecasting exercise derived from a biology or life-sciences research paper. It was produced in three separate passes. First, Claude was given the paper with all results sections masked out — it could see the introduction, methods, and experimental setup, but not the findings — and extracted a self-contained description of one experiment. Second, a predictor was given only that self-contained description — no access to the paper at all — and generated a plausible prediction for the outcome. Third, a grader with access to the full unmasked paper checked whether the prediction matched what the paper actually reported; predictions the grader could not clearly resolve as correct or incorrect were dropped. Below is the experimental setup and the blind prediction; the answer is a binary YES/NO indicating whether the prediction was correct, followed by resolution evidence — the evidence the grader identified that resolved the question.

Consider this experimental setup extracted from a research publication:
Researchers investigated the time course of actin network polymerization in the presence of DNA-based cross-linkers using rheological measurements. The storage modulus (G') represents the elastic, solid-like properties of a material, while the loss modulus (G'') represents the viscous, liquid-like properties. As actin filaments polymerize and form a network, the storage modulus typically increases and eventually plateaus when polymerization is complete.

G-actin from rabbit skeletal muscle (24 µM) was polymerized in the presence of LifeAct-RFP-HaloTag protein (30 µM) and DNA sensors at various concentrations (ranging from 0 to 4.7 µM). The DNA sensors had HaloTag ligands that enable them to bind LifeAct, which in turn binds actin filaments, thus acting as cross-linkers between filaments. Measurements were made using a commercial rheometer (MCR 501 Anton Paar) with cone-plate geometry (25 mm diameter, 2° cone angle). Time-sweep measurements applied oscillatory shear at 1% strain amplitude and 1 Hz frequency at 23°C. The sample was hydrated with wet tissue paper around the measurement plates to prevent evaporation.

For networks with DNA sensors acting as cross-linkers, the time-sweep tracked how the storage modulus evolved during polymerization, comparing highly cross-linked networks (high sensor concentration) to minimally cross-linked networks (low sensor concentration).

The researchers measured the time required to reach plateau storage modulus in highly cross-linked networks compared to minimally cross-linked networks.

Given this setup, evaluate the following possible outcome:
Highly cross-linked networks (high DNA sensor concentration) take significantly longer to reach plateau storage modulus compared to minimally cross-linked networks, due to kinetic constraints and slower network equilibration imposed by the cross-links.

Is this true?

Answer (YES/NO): YES